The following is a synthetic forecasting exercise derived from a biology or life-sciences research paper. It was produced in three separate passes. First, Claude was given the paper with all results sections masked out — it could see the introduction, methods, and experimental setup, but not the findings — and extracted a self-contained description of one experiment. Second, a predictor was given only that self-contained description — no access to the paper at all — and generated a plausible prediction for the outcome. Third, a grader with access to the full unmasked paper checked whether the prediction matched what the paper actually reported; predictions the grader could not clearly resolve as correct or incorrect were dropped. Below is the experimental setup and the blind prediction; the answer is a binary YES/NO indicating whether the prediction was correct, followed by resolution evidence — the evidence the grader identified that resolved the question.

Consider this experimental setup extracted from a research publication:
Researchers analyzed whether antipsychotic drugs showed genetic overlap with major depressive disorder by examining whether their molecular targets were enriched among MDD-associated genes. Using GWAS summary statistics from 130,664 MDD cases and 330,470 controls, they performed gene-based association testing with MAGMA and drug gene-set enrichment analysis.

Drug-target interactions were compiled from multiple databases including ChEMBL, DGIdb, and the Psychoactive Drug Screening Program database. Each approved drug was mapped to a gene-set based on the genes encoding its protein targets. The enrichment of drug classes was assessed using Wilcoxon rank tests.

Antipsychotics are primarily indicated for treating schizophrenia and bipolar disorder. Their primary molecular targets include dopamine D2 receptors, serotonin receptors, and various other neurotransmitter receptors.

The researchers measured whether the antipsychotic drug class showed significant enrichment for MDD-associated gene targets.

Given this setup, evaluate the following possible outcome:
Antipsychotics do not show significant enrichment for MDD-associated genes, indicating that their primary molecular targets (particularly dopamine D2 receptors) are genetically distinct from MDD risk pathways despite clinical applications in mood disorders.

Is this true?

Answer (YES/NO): NO